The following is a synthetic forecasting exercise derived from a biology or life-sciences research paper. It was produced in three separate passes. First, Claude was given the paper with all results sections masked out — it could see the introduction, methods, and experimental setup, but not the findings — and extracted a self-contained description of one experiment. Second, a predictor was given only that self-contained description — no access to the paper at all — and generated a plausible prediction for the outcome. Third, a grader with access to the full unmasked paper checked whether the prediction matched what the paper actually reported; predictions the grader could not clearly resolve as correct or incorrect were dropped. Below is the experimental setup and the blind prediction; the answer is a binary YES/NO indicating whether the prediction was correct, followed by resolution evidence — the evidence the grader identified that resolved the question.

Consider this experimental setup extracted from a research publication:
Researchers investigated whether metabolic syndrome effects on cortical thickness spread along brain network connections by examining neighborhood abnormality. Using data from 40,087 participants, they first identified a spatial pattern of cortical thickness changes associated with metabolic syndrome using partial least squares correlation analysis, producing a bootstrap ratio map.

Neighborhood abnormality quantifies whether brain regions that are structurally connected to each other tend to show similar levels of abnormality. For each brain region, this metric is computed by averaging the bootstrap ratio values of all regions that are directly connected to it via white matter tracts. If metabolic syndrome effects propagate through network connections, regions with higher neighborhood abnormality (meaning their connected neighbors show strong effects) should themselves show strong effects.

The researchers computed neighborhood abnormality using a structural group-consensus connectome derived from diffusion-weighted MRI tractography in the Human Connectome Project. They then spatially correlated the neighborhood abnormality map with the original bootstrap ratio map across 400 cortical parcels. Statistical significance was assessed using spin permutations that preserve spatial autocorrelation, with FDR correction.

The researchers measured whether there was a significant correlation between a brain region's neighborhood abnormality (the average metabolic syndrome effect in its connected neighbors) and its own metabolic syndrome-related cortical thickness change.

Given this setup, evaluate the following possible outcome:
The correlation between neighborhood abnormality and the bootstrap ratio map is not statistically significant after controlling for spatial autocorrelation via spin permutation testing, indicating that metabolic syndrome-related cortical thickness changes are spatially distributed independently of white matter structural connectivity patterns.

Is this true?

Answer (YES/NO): NO